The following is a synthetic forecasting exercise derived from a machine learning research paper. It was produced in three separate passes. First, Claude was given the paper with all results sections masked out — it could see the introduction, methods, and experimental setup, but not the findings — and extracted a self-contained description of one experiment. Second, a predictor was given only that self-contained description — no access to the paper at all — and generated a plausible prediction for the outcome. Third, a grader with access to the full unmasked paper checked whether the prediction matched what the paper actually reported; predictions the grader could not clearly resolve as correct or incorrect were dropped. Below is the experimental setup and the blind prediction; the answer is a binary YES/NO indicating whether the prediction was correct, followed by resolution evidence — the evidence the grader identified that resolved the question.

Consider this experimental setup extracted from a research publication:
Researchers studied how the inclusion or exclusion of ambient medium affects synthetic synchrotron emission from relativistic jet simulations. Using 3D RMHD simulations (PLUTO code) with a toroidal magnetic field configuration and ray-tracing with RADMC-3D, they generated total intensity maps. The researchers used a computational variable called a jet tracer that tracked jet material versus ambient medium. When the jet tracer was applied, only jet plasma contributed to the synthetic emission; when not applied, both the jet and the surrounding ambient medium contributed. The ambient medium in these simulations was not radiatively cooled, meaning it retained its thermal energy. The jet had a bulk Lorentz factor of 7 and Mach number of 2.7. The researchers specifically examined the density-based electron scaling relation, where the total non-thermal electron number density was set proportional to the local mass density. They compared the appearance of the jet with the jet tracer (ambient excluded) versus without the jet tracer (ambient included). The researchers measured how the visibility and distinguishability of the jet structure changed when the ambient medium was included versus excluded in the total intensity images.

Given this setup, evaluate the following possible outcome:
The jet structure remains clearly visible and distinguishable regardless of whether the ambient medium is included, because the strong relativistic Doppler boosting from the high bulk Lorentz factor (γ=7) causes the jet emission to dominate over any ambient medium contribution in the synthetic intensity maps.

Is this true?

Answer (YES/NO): NO